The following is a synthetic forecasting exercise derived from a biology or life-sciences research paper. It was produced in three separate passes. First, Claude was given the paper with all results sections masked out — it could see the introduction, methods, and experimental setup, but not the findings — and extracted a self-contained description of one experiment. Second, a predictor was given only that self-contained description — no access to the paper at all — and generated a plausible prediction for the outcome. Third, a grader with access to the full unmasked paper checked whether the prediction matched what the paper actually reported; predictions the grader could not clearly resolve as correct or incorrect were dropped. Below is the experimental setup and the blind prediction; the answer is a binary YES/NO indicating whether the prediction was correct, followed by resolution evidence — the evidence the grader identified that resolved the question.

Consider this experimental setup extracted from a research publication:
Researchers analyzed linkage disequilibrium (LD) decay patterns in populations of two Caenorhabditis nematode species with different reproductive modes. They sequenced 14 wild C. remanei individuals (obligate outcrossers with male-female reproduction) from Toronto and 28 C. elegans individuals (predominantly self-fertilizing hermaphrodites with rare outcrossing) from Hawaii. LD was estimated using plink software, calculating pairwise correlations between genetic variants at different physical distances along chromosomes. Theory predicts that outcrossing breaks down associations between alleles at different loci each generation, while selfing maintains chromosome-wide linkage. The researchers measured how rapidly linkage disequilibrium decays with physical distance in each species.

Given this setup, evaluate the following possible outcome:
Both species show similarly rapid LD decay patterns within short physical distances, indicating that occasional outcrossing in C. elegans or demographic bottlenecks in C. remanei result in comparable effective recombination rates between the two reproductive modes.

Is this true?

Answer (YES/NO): NO